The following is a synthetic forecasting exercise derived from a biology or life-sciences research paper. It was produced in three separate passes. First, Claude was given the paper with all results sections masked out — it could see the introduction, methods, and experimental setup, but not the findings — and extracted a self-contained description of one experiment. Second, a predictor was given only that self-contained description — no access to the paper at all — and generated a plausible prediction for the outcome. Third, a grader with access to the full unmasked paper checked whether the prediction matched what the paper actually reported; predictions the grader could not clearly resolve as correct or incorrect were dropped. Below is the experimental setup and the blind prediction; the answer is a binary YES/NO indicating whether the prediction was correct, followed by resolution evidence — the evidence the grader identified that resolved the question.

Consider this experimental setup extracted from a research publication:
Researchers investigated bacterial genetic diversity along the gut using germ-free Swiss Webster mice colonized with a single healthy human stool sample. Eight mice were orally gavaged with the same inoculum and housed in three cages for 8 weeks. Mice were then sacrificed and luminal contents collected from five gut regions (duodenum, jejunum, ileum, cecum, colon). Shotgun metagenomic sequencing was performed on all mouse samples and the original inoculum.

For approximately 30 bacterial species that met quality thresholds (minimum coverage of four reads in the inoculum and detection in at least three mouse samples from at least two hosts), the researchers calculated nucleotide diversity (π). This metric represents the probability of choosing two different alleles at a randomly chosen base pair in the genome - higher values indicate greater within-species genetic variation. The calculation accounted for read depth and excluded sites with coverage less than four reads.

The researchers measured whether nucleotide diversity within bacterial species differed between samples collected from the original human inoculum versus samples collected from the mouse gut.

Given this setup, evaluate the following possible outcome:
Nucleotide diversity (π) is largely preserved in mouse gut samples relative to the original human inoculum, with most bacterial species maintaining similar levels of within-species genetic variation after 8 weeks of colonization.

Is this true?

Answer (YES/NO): YES